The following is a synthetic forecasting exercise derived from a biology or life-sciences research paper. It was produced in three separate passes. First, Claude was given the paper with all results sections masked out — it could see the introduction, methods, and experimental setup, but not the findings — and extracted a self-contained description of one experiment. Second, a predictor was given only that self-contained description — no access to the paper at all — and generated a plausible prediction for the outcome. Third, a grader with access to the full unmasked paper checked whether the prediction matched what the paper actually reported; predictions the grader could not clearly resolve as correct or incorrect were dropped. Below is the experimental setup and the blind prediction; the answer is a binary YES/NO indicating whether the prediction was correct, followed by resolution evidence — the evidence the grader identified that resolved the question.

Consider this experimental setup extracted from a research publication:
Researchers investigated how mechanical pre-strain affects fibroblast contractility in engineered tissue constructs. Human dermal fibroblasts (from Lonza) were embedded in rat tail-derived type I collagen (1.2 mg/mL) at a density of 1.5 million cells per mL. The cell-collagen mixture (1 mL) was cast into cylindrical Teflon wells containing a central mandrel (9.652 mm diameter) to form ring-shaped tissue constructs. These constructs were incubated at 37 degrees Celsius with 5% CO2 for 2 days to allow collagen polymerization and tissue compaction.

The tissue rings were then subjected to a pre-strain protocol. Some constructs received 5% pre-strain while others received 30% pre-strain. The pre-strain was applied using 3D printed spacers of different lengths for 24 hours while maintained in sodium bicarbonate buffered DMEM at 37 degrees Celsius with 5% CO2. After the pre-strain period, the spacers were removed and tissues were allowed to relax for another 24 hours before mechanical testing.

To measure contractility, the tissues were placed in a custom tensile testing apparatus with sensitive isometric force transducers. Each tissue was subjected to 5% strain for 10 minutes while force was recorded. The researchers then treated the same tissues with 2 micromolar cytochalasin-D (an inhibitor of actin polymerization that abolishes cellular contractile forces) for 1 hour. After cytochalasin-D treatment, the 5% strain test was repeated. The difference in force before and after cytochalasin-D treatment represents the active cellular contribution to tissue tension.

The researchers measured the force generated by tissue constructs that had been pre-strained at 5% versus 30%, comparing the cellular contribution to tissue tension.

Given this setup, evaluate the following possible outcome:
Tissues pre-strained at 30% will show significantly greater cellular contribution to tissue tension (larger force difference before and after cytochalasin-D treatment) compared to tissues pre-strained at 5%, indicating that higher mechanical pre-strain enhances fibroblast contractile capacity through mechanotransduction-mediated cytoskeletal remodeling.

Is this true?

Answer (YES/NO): NO